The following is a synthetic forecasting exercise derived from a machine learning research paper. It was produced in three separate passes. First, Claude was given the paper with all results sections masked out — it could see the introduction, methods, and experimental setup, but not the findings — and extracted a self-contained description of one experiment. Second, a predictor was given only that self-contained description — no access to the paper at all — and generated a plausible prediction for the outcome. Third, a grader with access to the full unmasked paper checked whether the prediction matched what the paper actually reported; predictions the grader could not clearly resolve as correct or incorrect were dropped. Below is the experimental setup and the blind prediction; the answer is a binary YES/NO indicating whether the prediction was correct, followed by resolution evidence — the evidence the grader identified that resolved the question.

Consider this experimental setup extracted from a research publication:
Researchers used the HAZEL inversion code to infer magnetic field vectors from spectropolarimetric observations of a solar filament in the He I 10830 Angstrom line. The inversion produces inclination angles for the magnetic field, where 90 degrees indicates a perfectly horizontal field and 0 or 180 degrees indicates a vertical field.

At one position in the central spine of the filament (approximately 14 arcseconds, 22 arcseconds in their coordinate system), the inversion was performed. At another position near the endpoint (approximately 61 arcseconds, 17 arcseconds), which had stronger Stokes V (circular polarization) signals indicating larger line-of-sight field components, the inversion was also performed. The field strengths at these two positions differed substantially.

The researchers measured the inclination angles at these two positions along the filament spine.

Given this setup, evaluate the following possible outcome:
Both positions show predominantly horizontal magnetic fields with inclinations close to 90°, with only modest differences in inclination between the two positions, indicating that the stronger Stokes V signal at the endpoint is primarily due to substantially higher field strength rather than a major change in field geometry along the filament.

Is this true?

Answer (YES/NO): YES